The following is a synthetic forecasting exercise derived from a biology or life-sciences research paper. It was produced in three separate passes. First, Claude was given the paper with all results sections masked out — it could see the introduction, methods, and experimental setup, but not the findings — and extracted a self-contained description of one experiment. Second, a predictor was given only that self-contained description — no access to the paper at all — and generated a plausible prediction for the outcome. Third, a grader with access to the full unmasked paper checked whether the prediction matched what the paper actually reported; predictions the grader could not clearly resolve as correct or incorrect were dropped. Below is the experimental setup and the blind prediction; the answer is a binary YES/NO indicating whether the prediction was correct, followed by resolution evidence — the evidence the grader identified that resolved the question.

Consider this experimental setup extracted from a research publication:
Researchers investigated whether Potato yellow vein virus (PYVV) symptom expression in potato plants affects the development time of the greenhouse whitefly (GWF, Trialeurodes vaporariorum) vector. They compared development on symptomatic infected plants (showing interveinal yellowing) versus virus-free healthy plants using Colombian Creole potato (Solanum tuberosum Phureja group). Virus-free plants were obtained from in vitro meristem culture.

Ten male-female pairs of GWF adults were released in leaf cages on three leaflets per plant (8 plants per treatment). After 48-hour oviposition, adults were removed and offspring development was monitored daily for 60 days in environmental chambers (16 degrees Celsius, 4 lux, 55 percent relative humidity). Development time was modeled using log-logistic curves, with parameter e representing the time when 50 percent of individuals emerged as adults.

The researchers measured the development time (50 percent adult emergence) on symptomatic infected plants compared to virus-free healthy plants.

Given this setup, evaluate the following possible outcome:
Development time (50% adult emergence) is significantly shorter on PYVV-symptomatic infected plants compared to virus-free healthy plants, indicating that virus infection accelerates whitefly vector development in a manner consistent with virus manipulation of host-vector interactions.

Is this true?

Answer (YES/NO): NO